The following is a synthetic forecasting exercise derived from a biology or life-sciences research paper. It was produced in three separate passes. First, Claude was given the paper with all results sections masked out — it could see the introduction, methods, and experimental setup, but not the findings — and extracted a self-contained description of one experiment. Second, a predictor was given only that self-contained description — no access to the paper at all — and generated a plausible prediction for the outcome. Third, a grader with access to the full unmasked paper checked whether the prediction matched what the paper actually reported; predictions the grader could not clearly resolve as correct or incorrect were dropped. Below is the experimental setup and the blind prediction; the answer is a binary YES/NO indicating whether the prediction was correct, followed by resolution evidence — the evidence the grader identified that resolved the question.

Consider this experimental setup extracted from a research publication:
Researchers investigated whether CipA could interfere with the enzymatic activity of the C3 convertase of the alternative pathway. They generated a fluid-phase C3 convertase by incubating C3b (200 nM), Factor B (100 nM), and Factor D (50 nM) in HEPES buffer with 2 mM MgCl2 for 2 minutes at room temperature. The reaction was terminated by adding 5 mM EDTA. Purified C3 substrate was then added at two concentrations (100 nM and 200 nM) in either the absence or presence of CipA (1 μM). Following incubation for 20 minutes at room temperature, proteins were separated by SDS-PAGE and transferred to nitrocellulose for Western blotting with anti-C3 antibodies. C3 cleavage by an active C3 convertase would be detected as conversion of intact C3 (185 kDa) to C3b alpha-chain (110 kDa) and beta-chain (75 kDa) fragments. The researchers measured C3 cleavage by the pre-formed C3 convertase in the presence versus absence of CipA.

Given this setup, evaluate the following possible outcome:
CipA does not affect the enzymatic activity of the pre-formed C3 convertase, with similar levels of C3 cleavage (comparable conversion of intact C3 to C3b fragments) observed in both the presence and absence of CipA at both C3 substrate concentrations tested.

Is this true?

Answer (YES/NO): YES